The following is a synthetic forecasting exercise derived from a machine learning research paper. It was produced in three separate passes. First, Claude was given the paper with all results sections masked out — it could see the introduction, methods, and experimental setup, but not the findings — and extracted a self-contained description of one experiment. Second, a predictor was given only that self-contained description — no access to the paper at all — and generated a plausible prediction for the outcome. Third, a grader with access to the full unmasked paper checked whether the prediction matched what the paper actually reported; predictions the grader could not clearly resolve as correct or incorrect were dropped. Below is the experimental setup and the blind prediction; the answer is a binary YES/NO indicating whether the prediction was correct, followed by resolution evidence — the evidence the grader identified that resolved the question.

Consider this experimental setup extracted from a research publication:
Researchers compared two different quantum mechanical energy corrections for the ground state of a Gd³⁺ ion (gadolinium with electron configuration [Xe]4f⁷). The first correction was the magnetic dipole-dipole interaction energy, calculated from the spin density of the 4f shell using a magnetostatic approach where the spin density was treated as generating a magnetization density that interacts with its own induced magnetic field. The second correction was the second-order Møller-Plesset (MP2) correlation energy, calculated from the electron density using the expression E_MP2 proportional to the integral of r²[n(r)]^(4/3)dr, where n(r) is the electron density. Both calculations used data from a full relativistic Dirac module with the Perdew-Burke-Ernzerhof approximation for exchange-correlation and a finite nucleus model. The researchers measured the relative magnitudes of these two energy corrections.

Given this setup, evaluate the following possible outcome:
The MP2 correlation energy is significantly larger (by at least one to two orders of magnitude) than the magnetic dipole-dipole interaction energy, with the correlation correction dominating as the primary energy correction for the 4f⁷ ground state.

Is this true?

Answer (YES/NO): NO